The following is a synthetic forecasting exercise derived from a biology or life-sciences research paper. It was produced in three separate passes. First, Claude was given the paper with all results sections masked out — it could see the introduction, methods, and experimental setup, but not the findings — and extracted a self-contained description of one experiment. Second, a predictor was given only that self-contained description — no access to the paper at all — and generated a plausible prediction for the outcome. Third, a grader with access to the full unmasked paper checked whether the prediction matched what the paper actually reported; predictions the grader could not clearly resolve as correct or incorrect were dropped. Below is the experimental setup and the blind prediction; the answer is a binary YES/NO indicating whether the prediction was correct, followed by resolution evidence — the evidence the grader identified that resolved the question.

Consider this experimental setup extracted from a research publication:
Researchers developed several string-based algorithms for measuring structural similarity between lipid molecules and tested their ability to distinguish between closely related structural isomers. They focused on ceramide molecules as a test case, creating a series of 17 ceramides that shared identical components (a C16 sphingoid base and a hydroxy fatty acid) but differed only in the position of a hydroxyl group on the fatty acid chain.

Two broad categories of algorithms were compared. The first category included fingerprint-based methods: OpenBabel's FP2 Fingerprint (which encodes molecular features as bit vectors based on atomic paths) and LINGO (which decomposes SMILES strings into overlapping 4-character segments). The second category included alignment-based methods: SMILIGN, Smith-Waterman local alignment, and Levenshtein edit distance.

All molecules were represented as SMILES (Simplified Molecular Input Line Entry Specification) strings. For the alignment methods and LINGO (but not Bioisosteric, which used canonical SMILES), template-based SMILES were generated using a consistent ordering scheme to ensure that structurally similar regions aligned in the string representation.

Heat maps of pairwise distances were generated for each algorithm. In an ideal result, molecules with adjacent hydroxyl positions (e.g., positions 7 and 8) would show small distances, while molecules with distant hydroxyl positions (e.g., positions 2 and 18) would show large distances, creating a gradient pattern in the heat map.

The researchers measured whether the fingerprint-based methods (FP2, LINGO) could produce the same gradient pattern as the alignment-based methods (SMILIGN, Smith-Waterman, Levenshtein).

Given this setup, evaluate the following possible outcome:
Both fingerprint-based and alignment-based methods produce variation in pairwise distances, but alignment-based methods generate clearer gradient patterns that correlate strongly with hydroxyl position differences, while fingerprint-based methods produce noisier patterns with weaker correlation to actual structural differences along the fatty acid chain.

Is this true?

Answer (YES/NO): NO